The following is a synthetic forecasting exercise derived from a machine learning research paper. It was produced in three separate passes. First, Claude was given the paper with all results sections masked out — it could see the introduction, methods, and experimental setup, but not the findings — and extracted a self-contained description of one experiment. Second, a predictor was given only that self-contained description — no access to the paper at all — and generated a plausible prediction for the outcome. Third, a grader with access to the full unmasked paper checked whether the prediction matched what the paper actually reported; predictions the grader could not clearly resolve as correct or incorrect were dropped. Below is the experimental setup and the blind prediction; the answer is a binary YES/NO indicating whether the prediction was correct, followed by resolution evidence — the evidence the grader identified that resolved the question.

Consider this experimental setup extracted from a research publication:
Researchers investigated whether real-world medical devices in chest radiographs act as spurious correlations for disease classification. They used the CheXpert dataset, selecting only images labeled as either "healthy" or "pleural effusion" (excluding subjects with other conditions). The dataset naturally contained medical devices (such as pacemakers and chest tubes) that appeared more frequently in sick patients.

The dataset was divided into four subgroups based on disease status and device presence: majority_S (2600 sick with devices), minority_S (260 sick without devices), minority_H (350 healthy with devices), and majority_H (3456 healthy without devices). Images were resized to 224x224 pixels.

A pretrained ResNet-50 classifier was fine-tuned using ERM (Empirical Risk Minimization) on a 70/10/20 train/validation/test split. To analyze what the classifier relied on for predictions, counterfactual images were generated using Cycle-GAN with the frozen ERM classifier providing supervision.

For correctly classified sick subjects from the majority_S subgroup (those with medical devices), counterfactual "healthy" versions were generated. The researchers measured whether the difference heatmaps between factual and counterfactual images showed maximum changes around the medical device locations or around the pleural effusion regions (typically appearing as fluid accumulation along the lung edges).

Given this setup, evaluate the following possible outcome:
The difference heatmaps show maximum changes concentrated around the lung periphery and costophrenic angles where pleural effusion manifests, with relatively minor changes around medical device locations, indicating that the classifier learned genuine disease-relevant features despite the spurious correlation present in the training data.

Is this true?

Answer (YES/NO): NO